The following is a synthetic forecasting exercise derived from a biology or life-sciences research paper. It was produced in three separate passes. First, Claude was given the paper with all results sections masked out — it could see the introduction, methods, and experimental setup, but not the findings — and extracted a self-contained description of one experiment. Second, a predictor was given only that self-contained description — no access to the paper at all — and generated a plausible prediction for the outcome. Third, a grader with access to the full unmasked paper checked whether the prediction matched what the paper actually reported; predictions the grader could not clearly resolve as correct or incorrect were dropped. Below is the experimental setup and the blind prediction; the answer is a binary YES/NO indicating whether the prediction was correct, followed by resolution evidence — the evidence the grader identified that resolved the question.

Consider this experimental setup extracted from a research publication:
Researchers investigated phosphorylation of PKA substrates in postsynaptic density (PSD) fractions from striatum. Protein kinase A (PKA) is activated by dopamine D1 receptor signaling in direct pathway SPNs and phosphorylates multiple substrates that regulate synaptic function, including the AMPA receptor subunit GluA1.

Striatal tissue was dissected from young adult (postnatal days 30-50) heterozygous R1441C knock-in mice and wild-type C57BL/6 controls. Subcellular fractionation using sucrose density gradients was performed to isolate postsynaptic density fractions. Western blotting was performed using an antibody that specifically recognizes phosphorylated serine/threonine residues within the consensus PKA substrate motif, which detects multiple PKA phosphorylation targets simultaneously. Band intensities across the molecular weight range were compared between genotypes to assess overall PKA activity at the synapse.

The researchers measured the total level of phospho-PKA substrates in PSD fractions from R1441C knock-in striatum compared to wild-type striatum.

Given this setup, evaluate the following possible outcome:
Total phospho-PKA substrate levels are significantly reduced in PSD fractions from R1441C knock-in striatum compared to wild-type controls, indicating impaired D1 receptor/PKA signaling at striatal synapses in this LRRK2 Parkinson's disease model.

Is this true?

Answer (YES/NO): NO